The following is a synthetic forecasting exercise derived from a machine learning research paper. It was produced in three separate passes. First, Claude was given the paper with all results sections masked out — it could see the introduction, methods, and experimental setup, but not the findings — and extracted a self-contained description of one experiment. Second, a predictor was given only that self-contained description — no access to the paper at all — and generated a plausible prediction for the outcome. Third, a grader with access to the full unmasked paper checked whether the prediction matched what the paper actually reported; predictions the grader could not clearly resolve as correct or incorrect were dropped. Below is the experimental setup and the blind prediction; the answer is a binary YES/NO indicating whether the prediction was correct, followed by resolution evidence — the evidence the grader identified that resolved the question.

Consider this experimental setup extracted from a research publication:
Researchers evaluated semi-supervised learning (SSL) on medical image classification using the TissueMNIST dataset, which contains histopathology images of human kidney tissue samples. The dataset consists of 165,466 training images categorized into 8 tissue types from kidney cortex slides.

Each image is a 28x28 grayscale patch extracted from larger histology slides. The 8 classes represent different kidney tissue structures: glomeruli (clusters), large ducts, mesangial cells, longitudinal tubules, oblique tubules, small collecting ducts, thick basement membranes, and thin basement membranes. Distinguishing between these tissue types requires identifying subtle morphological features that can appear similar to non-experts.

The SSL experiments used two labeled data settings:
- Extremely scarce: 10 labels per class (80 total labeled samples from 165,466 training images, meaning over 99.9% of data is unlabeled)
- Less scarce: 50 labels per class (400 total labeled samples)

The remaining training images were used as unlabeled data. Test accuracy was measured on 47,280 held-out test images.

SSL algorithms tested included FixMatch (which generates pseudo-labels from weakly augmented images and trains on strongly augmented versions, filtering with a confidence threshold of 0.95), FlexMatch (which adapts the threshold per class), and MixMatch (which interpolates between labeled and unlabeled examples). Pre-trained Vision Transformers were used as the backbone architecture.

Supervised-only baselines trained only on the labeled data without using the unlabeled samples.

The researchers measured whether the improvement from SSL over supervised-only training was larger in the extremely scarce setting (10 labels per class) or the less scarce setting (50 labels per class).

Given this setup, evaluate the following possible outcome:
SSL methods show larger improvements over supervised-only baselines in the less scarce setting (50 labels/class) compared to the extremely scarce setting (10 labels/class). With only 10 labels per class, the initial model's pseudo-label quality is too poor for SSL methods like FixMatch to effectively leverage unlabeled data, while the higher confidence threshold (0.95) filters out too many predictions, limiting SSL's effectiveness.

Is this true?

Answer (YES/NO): NO